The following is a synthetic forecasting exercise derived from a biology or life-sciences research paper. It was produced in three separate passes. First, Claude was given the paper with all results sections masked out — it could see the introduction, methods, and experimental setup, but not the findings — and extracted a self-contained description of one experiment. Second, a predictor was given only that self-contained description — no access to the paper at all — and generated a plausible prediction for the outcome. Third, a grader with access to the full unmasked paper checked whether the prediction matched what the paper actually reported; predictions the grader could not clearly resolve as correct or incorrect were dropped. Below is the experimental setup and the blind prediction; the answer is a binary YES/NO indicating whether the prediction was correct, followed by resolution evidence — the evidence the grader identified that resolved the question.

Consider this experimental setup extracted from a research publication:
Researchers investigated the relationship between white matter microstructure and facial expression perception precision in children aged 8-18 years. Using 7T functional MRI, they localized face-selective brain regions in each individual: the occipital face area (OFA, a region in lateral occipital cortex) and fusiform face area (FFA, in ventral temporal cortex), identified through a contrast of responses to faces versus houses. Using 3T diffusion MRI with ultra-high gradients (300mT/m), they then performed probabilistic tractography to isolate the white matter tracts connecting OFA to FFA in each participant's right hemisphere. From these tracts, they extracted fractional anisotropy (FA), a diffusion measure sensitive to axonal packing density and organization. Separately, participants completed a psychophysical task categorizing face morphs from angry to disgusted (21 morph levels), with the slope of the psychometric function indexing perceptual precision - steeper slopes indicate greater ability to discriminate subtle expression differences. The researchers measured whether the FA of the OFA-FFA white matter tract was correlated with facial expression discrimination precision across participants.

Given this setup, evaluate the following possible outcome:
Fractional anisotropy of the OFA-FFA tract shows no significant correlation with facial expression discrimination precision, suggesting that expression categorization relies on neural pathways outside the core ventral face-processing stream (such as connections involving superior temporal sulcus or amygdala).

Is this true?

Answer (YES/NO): NO